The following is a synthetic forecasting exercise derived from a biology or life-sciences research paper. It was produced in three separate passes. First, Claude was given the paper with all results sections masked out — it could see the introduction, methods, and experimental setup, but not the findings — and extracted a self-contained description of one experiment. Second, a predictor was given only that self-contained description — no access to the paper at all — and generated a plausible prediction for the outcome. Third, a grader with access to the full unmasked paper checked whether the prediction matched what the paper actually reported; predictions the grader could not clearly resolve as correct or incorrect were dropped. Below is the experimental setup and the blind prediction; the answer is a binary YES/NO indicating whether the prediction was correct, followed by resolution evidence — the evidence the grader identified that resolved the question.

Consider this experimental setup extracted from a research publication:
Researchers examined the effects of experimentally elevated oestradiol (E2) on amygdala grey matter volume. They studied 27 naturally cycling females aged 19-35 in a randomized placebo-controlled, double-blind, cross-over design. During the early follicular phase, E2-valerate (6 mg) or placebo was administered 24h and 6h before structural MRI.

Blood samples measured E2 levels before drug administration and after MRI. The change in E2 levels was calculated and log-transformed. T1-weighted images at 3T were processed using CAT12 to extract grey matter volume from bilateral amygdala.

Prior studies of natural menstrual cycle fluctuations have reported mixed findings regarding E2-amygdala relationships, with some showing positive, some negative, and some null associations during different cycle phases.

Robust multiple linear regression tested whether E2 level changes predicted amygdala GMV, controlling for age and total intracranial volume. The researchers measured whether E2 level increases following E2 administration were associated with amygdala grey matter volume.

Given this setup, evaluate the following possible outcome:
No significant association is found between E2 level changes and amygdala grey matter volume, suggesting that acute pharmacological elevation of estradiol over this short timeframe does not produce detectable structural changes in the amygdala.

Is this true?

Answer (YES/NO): YES